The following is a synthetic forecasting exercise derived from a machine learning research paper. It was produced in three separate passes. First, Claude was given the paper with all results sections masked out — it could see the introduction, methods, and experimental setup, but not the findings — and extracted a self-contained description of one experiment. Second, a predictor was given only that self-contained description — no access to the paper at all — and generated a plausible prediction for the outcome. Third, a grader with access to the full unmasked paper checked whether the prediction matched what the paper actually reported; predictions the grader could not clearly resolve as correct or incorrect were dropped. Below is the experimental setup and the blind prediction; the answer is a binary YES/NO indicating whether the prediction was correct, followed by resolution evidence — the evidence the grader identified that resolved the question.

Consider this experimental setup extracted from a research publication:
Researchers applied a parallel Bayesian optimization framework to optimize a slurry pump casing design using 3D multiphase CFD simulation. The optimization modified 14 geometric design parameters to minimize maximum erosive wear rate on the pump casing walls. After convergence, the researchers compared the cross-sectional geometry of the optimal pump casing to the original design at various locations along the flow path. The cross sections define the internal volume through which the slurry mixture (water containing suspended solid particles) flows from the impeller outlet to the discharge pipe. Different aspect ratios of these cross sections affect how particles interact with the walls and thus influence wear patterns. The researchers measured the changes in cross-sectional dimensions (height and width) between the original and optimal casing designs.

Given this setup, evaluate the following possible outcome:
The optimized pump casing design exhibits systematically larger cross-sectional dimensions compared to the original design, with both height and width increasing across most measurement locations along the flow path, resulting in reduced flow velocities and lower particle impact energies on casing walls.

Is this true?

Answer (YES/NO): NO